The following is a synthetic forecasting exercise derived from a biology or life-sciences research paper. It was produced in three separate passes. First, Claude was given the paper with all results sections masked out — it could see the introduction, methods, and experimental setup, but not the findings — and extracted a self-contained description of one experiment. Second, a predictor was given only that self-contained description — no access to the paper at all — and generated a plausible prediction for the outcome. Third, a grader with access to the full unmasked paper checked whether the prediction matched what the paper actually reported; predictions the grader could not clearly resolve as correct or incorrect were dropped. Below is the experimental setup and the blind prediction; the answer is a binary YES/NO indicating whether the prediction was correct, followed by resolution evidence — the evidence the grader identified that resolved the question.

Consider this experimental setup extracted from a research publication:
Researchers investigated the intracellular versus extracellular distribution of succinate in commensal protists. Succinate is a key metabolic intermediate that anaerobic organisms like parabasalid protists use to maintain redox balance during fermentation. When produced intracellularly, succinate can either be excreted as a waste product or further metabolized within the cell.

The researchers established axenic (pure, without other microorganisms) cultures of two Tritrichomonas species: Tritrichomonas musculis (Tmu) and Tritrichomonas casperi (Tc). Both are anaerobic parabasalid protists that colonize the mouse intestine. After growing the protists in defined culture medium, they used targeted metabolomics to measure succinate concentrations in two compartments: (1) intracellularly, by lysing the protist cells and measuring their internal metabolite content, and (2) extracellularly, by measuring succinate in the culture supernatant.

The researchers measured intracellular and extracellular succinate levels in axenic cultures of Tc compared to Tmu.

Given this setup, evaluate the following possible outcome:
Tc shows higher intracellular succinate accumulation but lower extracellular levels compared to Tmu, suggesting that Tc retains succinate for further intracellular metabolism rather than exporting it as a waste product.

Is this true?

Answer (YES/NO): NO